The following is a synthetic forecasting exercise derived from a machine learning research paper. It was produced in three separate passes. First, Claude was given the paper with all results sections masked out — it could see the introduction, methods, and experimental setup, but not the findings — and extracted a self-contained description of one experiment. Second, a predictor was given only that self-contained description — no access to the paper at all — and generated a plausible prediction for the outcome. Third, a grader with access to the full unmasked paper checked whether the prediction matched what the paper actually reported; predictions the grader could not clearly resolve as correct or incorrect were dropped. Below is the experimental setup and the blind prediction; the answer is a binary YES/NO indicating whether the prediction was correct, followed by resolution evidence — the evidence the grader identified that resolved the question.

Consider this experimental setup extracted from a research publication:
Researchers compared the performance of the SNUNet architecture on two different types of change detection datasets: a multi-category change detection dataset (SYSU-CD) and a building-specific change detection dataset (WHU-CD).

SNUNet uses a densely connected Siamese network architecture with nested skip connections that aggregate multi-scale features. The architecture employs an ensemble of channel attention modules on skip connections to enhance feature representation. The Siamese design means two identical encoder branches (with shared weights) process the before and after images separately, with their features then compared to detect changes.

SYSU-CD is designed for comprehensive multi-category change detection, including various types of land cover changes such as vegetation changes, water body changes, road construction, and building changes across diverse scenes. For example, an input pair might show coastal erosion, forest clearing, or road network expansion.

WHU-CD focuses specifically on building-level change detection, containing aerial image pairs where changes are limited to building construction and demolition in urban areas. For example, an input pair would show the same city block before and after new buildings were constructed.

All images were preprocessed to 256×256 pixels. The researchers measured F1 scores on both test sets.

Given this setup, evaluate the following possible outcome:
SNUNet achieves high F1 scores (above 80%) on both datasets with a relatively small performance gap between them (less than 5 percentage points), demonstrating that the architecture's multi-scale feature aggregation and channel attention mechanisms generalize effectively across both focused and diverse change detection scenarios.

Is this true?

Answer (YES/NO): NO